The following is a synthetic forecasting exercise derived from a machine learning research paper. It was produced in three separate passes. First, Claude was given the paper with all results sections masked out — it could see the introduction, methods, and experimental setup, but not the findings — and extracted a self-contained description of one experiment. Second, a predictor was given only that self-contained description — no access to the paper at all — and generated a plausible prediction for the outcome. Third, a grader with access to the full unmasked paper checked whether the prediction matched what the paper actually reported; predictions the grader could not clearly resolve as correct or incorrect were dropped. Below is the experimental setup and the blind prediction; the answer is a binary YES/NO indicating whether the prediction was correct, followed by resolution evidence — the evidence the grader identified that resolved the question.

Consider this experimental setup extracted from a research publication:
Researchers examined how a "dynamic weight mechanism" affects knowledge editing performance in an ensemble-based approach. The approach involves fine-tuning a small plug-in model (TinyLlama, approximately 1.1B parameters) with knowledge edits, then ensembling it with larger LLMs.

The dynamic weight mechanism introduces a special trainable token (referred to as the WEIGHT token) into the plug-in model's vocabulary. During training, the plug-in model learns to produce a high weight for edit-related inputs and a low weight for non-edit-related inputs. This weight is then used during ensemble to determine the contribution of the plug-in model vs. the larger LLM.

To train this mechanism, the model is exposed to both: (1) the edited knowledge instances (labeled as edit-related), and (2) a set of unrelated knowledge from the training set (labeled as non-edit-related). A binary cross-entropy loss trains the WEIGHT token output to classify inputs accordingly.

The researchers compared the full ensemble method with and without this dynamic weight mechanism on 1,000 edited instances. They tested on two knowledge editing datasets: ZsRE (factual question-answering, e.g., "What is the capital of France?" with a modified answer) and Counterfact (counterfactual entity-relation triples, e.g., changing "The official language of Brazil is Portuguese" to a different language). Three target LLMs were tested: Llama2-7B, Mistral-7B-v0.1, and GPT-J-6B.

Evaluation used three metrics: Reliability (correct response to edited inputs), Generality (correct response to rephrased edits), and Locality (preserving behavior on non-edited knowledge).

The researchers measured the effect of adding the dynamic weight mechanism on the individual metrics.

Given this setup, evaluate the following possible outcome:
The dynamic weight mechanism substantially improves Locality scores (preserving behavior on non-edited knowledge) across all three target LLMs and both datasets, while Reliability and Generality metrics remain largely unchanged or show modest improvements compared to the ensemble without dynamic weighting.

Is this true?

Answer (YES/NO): YES